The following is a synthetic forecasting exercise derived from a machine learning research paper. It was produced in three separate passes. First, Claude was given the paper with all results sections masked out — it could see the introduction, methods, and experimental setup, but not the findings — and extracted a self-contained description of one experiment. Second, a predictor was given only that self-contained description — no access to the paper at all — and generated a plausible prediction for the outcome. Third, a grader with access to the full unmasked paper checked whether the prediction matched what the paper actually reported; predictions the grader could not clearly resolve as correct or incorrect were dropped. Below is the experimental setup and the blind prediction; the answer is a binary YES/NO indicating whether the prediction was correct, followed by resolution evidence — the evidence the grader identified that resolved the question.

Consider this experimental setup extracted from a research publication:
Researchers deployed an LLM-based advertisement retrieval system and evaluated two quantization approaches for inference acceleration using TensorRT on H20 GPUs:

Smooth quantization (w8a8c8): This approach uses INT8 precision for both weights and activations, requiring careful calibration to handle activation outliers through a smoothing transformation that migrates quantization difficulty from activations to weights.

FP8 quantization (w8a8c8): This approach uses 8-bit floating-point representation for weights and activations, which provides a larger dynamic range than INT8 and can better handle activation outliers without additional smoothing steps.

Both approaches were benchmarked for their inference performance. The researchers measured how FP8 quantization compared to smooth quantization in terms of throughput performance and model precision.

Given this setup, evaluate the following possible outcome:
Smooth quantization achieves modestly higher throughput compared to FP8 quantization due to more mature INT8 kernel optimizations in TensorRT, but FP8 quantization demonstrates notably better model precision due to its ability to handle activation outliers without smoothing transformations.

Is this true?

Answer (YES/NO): NO